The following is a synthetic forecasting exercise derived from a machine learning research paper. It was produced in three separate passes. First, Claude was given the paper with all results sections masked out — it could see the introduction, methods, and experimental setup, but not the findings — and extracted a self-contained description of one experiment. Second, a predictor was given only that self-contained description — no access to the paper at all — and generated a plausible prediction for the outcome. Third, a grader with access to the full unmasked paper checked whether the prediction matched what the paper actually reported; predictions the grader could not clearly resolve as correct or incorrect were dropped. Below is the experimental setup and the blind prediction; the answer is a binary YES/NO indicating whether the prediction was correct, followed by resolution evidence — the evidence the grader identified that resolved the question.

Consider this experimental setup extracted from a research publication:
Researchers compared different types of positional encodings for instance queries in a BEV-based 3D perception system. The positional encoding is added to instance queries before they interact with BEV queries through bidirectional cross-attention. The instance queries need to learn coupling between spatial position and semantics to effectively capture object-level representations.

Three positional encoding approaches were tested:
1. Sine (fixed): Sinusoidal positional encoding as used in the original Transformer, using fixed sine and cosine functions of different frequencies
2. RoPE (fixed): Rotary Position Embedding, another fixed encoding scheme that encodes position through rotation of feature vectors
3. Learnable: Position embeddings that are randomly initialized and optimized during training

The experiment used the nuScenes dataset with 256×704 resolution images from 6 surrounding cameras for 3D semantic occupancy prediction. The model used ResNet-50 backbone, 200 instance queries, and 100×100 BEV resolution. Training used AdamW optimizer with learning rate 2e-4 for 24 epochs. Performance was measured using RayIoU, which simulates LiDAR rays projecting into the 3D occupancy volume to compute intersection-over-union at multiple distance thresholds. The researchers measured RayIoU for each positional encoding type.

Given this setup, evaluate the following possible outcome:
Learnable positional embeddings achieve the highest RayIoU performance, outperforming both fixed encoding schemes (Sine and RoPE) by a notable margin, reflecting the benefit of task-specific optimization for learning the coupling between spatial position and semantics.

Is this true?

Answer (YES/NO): NO